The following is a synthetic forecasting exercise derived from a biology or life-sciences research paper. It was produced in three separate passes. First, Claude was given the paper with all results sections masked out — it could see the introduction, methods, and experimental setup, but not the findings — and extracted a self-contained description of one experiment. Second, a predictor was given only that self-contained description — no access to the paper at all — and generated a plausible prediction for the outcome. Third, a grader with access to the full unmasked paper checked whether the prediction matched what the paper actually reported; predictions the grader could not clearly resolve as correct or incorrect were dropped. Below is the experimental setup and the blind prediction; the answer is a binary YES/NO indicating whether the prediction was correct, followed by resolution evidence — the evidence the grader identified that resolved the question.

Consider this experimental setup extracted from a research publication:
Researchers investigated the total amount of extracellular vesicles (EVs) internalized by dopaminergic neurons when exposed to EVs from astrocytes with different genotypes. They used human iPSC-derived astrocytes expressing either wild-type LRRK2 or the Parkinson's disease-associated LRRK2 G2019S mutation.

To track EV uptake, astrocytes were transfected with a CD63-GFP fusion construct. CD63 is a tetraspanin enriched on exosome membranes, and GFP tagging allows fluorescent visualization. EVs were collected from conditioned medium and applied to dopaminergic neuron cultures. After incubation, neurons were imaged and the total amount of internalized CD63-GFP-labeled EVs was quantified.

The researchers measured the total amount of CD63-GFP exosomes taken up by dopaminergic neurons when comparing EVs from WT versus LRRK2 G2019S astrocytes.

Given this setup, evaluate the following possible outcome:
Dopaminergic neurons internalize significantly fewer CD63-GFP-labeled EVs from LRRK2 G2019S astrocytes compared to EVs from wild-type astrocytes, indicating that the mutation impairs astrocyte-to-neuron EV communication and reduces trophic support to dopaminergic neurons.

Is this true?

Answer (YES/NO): NO